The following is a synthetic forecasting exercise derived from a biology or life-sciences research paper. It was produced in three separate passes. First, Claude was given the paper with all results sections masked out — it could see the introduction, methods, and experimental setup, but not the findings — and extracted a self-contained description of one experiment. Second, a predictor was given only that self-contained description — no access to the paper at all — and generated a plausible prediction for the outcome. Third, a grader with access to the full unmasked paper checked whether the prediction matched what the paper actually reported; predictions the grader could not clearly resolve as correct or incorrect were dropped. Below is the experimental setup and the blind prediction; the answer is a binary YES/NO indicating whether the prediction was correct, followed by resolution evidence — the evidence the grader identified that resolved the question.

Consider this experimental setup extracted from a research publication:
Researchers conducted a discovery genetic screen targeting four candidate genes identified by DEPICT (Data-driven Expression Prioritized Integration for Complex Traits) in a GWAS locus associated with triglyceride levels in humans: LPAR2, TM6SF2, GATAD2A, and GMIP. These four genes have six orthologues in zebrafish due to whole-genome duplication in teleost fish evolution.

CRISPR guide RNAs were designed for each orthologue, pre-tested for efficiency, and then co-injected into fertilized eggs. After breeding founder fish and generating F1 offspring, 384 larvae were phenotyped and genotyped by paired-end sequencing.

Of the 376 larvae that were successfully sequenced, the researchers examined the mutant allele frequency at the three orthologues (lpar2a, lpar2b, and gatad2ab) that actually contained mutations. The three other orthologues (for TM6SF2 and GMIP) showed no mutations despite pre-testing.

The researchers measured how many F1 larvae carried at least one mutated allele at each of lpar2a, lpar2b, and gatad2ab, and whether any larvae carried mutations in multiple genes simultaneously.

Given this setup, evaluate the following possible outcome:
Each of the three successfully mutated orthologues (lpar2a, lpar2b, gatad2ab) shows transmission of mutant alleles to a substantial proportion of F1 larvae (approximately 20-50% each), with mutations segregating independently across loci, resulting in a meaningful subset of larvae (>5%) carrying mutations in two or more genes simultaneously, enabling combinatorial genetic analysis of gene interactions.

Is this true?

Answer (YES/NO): NO